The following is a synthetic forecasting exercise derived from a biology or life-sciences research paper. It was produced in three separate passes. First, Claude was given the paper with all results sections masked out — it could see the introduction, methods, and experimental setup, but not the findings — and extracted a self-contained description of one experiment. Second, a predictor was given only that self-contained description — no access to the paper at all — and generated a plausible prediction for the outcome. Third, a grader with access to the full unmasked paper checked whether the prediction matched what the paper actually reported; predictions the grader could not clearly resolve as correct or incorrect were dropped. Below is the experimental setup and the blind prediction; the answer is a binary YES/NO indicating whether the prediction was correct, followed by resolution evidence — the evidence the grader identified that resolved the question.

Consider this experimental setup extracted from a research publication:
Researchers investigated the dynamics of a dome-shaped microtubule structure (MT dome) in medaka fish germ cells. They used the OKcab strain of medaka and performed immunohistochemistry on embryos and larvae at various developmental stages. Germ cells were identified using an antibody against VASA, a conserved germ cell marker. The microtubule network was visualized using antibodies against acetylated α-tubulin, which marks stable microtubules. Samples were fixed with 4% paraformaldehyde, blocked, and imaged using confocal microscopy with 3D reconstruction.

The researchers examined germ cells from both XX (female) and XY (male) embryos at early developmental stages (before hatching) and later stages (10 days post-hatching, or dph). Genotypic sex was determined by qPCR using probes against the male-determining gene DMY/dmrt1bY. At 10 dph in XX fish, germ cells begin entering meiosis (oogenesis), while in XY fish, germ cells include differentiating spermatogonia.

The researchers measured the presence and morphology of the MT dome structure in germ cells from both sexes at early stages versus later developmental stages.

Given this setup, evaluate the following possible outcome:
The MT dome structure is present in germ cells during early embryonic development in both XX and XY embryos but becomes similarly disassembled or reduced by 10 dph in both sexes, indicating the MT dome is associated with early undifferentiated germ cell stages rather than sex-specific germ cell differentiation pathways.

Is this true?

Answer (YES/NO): NO